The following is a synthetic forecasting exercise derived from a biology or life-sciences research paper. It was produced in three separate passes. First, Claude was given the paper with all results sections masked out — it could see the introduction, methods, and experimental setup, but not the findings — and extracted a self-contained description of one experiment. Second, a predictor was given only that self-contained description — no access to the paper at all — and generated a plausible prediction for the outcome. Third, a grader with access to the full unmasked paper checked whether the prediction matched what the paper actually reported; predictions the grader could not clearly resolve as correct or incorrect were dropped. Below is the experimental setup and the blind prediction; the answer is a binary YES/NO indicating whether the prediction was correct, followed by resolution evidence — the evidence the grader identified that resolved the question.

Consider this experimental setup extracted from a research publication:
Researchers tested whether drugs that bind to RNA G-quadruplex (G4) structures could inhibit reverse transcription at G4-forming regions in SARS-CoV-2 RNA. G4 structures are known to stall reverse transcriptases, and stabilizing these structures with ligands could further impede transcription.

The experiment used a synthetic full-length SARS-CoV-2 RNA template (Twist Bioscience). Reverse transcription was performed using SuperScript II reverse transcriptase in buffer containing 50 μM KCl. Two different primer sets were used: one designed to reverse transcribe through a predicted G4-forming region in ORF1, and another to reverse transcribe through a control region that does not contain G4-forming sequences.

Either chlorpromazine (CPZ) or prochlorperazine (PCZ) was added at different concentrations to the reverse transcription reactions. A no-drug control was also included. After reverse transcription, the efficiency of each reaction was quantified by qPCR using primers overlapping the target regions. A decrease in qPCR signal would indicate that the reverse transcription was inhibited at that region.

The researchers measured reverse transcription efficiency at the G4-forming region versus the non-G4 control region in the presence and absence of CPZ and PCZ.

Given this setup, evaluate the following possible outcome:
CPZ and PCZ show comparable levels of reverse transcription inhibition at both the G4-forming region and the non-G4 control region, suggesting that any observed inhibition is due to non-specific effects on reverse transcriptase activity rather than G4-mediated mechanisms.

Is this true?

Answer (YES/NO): NO